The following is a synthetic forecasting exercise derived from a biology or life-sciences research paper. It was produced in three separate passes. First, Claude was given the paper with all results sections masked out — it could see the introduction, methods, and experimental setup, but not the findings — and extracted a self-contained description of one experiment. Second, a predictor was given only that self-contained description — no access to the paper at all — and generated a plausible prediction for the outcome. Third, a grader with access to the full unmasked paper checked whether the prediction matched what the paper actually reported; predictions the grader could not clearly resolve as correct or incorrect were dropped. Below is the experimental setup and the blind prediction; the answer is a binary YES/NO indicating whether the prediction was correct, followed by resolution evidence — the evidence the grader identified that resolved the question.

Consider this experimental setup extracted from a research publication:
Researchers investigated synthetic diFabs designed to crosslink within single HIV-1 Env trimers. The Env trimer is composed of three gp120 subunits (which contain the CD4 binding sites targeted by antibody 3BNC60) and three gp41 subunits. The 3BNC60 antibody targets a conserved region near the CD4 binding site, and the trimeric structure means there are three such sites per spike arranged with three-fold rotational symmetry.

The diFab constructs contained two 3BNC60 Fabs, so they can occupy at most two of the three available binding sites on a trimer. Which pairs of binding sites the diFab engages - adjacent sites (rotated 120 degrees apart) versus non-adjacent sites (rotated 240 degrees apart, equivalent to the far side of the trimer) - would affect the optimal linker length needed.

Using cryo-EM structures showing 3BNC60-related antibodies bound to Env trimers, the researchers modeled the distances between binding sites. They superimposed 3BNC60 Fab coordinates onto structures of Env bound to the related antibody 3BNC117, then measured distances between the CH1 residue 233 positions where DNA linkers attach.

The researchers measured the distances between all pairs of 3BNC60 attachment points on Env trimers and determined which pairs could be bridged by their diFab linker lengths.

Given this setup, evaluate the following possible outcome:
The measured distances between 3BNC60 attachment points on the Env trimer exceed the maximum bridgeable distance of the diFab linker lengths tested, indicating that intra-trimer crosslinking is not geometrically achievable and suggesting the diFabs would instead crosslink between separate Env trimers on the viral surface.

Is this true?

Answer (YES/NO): NO